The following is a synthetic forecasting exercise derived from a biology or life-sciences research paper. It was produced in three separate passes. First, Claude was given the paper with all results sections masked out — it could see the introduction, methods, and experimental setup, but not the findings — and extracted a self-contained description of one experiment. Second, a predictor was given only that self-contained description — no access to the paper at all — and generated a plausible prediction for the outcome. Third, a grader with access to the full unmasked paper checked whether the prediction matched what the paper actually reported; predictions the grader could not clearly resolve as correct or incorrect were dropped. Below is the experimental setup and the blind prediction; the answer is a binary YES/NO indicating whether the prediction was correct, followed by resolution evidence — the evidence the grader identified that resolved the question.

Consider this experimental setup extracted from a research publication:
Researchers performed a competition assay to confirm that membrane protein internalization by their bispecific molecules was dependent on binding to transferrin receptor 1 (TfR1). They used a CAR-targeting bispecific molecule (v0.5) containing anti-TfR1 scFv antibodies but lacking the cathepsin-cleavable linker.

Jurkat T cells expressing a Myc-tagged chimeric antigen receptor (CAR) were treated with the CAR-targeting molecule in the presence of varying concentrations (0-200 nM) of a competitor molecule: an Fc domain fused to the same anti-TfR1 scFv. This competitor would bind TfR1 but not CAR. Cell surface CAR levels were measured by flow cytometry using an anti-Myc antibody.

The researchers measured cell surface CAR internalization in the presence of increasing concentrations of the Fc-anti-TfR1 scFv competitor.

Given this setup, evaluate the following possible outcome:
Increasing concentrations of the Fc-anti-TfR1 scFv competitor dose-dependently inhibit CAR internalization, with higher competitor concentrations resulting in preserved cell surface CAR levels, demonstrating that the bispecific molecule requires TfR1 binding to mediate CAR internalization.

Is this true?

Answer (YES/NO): YES